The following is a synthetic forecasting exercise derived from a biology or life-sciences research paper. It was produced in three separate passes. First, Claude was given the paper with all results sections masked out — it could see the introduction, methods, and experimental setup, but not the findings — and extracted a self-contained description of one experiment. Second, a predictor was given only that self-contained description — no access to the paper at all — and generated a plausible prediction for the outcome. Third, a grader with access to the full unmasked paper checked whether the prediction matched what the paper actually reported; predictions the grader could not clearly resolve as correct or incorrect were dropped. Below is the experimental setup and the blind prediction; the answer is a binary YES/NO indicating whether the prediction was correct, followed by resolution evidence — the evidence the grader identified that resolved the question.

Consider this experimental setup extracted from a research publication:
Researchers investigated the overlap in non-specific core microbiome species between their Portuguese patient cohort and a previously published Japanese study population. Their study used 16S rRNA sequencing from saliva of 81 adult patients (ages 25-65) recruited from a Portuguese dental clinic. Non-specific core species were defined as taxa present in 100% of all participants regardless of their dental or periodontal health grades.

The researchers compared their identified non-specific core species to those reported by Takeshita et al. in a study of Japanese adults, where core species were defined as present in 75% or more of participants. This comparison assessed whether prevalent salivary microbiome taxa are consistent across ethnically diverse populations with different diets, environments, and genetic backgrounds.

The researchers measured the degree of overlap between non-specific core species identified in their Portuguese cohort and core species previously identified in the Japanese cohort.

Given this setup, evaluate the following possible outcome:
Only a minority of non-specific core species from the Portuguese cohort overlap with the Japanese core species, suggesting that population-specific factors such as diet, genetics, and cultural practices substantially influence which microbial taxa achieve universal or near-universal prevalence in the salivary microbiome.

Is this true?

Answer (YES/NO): NO